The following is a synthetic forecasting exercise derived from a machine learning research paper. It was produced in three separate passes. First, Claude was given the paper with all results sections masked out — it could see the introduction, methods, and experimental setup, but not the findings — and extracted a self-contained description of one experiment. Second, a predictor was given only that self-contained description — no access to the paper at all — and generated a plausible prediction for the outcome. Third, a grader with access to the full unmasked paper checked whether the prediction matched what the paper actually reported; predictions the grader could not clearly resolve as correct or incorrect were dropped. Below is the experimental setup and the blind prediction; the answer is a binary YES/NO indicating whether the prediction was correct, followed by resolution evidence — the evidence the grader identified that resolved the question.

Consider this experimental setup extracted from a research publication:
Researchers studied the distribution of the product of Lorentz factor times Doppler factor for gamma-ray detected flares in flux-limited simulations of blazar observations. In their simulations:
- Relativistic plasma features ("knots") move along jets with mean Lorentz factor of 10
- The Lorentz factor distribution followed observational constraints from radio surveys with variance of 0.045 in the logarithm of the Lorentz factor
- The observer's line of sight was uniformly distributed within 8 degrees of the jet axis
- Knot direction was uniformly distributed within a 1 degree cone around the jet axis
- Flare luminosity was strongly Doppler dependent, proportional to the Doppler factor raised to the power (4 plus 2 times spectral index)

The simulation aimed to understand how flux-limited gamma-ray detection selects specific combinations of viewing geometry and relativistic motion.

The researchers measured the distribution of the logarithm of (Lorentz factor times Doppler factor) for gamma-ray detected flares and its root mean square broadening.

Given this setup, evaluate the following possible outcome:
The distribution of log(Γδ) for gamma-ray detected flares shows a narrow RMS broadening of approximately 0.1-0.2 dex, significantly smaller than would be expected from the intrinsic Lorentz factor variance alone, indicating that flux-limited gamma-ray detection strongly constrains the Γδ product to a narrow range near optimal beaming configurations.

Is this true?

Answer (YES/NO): NO